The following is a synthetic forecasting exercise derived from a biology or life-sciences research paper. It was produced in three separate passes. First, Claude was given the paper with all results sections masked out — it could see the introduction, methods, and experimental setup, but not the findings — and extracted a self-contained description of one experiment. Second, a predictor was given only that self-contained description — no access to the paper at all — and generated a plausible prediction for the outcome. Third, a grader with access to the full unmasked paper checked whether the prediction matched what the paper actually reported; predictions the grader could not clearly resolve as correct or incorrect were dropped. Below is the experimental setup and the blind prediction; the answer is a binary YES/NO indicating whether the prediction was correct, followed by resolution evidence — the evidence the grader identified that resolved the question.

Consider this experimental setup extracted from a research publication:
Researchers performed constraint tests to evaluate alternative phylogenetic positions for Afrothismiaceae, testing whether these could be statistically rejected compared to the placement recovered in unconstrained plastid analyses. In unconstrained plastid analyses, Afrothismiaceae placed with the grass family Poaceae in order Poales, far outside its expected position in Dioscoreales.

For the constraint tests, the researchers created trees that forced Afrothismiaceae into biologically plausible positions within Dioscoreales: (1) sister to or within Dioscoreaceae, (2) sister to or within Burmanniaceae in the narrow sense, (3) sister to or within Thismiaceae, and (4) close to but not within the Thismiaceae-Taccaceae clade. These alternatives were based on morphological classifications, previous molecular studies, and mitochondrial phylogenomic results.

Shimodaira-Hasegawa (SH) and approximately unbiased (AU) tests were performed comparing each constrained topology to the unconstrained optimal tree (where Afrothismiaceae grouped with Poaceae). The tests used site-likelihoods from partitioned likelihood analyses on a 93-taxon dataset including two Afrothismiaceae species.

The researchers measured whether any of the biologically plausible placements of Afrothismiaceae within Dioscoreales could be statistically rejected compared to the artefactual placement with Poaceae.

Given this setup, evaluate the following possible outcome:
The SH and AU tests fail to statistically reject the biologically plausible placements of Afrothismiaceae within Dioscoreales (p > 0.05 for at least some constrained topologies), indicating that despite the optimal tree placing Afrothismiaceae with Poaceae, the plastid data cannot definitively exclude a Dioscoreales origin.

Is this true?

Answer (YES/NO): YES